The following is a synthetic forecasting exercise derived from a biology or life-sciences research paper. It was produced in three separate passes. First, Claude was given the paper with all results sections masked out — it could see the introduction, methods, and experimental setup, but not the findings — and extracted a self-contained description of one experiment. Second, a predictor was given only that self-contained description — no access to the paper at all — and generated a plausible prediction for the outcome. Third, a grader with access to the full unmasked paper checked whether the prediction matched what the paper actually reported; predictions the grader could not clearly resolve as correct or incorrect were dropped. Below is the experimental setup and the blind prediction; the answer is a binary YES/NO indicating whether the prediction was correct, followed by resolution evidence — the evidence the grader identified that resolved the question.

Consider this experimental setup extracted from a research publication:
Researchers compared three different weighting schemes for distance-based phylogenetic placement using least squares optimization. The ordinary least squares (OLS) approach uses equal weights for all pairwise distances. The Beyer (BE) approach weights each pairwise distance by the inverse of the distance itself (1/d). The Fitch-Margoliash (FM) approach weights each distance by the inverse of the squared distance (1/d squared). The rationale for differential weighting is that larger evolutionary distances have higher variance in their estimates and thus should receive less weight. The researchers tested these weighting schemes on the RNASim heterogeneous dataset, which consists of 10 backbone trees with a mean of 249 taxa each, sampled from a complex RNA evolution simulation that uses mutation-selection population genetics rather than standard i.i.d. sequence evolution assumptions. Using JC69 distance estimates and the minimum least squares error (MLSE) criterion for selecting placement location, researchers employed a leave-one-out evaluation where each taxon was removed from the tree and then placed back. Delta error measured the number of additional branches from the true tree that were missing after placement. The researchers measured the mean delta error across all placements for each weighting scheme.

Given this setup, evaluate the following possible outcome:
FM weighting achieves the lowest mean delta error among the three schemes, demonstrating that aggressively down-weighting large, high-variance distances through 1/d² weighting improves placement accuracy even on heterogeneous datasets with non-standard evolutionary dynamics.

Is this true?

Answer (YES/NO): YES